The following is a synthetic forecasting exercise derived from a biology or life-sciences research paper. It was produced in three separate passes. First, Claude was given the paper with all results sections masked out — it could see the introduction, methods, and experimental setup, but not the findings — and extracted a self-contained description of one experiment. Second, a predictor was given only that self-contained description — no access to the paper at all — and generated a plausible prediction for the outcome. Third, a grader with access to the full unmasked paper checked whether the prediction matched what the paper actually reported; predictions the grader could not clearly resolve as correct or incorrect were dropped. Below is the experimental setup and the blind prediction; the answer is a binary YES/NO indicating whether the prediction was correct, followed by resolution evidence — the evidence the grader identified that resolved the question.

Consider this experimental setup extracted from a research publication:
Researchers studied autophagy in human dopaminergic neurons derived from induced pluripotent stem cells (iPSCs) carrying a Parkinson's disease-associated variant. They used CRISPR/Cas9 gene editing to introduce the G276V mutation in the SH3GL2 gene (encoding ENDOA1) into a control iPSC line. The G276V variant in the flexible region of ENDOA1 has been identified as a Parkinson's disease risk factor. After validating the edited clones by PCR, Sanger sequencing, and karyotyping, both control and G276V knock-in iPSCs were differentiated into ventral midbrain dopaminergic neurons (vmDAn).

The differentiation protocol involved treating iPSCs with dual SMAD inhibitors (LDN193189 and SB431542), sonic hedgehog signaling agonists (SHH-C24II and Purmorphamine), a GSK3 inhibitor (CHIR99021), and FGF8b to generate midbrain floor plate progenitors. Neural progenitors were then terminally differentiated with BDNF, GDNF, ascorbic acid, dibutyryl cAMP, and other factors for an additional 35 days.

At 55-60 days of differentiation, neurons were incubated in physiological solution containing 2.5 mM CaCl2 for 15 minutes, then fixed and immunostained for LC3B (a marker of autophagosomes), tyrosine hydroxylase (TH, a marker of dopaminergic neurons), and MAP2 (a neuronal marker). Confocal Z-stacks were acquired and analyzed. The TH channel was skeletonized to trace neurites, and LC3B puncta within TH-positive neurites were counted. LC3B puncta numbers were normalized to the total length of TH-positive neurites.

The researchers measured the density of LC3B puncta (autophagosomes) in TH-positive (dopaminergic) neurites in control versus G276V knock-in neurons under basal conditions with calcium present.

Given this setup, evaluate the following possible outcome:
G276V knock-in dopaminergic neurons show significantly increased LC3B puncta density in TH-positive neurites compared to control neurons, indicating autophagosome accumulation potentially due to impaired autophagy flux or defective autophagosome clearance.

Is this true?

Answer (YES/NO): NO